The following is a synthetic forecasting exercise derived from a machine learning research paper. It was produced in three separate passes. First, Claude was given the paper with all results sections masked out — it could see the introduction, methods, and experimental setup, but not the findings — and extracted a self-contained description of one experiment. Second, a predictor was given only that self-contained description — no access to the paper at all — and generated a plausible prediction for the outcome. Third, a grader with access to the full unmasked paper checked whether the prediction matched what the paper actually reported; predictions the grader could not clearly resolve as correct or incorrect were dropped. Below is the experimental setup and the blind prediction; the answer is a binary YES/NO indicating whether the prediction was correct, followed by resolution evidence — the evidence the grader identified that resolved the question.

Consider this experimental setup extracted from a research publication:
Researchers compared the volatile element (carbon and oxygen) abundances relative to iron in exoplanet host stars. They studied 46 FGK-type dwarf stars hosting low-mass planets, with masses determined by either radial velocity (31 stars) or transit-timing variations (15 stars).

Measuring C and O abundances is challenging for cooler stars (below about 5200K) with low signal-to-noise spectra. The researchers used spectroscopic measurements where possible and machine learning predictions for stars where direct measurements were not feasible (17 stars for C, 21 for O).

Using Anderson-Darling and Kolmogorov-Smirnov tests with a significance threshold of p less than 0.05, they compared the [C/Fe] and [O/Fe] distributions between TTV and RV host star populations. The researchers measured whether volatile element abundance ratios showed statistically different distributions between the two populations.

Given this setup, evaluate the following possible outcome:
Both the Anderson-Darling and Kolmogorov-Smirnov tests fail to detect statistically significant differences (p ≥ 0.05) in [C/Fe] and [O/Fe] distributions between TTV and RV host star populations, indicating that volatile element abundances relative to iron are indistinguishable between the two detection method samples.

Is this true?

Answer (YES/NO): YES